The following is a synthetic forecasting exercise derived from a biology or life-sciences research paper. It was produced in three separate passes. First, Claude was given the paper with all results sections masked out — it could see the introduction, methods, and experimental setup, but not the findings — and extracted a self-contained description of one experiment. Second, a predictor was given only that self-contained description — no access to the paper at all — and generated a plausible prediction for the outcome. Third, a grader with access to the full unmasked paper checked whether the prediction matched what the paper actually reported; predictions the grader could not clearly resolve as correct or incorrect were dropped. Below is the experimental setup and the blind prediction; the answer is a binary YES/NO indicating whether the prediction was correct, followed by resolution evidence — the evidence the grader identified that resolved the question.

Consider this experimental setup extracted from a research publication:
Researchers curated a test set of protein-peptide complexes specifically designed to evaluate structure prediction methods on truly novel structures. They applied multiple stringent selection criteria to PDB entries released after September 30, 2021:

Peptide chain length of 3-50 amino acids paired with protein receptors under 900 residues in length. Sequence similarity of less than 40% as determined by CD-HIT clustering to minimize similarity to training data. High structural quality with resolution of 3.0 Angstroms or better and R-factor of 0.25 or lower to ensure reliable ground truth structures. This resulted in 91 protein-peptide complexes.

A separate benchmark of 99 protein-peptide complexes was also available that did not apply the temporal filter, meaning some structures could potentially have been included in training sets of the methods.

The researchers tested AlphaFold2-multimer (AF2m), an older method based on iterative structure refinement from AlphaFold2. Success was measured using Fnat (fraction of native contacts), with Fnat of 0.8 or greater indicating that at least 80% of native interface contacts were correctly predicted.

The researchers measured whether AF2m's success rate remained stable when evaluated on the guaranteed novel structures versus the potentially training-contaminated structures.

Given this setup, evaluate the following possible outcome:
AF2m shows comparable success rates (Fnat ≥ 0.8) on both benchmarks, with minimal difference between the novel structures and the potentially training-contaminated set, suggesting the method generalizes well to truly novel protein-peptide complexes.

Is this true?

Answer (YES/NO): YES